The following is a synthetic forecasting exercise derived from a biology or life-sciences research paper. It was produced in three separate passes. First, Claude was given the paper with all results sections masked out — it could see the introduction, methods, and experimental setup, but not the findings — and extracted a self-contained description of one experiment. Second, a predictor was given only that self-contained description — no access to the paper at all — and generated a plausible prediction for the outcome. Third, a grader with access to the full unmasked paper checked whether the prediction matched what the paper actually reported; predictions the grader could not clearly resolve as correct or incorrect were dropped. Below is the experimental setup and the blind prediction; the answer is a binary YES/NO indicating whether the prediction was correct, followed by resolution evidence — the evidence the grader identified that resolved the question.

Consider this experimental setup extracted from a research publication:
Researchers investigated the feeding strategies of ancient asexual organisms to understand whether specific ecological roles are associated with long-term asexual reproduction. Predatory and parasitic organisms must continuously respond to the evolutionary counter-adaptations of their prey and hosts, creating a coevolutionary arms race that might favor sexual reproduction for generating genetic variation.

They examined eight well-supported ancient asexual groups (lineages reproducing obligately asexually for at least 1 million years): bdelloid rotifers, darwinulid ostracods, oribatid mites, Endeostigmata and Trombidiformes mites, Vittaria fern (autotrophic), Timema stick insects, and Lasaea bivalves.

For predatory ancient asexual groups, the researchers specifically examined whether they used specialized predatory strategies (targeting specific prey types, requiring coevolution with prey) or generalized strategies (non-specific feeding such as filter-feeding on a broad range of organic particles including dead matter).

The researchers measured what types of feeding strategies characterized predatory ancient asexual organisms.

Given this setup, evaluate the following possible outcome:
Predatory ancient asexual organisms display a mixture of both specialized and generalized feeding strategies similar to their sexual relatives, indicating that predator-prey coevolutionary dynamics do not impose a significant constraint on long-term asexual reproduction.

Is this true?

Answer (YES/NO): NO